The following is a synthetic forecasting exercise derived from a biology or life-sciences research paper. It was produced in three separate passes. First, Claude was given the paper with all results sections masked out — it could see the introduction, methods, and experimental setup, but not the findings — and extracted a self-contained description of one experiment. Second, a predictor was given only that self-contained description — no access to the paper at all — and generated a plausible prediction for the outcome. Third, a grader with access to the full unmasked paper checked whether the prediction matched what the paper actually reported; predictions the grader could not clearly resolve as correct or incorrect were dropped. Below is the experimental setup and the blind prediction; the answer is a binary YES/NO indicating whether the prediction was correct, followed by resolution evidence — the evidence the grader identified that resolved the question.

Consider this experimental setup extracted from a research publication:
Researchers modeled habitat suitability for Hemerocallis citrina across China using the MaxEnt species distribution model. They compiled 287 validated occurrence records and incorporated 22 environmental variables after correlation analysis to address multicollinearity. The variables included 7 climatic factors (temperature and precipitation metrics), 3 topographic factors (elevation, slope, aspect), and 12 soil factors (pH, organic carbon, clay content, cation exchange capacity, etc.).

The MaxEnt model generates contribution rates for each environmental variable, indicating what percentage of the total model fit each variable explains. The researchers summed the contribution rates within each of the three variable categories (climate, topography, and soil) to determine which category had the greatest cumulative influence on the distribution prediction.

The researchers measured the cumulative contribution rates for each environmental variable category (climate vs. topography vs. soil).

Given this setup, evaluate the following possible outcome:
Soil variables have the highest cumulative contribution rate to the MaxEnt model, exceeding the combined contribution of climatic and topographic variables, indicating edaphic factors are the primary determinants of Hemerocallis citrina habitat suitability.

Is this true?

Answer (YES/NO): NO